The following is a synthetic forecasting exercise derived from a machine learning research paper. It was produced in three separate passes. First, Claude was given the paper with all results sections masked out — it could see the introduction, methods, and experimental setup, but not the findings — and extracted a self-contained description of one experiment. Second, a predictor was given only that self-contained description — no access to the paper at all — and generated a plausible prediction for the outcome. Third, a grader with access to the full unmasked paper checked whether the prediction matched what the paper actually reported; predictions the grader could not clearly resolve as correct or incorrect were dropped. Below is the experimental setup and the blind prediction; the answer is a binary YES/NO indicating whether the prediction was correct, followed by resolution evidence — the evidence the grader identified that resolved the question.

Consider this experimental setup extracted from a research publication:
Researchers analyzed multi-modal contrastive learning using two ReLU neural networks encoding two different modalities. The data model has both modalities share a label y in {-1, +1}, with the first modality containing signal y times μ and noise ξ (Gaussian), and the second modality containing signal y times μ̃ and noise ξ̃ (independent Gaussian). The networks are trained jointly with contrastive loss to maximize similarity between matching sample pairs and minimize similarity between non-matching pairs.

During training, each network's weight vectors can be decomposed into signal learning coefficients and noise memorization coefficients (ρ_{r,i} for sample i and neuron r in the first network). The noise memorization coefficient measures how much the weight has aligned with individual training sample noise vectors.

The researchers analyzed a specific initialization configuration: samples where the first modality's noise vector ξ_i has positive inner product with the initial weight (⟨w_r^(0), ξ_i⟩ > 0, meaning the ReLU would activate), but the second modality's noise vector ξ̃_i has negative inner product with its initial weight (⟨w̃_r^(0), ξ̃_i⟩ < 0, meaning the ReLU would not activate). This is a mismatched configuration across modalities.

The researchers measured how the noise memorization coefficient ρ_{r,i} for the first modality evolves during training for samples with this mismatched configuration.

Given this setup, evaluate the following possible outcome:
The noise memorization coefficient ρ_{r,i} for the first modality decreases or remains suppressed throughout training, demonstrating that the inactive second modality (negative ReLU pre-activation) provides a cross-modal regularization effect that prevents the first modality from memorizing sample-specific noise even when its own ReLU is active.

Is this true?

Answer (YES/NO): YES